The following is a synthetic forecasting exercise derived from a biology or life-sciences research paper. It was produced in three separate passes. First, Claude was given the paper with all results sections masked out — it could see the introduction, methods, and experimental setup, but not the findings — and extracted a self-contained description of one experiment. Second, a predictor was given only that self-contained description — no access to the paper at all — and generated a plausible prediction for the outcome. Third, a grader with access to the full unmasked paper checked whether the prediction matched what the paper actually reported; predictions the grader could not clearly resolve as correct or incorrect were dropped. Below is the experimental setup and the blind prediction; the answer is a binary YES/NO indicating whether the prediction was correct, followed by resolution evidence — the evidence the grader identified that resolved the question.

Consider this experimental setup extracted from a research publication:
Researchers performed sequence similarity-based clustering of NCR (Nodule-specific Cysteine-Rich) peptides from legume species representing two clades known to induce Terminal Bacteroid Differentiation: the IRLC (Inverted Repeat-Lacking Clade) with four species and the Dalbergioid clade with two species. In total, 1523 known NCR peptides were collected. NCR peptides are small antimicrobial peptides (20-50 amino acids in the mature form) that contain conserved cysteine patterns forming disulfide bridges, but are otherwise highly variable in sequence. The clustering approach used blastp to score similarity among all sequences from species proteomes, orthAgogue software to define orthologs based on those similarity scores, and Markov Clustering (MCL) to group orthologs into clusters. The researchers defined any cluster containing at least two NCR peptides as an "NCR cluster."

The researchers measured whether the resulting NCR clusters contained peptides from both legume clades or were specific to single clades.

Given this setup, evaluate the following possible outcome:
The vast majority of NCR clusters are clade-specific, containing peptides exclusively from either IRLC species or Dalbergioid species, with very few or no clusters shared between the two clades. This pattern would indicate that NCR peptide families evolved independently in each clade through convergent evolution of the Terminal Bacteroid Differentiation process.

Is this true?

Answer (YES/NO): YES